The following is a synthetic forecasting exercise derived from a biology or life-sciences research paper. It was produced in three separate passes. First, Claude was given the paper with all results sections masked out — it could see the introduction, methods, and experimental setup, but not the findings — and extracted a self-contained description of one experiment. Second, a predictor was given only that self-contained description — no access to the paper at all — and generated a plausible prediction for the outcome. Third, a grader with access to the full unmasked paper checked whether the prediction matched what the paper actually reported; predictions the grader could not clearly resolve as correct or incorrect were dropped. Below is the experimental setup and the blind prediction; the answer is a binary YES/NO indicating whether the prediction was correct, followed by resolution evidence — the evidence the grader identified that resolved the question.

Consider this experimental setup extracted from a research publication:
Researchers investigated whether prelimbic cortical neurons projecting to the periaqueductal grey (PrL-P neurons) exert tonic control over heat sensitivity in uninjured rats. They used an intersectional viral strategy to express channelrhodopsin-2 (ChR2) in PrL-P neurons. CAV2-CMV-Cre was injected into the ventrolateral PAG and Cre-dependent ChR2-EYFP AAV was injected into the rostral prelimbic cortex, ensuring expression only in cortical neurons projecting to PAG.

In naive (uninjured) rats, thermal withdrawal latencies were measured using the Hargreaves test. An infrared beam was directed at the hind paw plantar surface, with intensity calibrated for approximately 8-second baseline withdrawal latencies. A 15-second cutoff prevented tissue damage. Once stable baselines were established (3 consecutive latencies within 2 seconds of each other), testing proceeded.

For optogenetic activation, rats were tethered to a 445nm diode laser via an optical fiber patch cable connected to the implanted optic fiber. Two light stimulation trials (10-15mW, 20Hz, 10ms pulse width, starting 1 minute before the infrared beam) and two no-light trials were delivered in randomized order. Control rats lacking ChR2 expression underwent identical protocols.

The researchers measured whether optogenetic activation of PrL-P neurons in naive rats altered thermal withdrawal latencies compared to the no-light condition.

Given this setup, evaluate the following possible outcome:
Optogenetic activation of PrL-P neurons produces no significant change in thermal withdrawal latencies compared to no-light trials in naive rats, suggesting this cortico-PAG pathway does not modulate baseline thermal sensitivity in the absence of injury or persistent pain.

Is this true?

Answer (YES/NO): NO